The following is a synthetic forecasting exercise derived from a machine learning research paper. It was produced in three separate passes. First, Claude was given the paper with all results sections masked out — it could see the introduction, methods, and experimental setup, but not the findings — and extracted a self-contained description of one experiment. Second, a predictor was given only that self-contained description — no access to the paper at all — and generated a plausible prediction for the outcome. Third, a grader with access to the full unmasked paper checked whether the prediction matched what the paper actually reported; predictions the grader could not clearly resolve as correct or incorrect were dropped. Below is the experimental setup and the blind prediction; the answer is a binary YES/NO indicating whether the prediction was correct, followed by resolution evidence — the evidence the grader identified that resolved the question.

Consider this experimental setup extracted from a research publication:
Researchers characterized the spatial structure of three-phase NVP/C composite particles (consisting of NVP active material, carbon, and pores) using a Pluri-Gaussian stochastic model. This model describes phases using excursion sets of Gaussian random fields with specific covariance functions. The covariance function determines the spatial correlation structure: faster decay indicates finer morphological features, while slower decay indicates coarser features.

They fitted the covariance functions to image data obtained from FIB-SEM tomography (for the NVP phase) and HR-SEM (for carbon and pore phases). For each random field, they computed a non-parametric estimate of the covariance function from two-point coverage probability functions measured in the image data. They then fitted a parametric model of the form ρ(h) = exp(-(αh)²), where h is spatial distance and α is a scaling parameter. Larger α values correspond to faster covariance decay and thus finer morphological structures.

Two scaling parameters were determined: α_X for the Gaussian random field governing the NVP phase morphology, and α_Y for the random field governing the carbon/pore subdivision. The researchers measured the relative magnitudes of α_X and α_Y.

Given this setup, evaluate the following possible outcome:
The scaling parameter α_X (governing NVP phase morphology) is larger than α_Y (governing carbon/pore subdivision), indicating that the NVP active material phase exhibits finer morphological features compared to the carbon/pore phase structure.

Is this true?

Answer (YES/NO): NO